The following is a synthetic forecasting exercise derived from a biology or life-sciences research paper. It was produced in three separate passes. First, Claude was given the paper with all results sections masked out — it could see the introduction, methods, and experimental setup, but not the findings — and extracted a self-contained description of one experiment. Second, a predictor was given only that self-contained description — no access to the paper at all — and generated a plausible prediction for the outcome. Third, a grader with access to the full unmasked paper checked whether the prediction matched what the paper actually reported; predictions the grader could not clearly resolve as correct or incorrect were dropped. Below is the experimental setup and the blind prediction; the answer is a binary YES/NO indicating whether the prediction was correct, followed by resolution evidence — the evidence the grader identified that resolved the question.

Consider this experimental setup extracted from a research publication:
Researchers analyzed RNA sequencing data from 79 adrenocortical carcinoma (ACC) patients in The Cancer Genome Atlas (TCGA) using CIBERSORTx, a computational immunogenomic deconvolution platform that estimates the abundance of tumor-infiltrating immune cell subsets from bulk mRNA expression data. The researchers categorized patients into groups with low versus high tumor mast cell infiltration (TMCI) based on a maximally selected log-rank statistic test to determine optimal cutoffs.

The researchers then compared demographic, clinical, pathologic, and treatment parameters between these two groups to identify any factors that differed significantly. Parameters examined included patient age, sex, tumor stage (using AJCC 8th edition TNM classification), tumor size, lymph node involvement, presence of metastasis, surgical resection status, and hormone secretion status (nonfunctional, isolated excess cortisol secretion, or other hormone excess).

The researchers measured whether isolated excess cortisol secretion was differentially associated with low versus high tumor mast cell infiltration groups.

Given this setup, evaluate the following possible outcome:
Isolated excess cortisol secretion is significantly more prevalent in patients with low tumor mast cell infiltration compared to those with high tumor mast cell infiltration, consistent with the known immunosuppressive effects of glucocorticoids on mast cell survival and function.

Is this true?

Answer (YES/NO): YES